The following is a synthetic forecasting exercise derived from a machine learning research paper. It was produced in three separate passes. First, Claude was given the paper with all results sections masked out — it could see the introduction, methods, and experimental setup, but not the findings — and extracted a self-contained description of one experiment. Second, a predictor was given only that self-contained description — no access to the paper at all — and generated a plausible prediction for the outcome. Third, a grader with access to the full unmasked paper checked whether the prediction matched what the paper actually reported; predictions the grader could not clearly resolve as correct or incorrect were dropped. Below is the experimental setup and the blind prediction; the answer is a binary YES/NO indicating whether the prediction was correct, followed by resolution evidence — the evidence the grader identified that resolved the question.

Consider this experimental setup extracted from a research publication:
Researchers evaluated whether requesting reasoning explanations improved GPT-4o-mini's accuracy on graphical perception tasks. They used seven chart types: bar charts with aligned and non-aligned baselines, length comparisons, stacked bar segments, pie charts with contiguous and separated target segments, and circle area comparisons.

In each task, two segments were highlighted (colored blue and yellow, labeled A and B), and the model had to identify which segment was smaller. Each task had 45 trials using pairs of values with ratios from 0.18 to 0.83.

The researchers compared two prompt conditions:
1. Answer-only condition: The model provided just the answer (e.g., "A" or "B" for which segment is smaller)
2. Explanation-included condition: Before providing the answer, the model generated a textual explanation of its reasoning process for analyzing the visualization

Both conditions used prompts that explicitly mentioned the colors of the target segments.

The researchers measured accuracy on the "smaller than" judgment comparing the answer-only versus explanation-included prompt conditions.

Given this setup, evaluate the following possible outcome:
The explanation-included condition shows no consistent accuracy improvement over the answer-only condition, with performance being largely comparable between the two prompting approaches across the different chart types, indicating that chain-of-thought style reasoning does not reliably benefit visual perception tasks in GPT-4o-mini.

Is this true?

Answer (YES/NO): NO